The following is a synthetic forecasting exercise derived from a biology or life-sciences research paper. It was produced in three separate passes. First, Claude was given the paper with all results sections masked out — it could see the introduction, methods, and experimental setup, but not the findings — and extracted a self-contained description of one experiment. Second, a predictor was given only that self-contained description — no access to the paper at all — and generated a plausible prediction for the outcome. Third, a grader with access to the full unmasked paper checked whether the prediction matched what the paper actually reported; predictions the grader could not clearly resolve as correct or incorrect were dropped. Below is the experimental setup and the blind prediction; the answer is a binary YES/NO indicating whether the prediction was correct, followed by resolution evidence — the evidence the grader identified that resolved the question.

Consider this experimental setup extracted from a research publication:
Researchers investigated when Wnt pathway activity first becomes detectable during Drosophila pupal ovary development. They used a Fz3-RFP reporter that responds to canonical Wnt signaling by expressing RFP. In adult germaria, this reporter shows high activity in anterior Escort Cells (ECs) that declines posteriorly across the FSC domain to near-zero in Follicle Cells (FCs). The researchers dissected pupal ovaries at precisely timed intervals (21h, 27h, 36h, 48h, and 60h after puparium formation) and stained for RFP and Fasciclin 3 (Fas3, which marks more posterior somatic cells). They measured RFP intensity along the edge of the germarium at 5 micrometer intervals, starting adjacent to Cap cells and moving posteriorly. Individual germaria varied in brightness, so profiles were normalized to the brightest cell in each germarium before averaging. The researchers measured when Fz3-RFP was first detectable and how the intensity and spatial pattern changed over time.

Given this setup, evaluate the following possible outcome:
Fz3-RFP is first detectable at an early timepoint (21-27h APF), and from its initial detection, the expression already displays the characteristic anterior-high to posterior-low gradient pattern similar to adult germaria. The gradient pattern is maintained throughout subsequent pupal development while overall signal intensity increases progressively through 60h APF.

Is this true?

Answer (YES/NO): NO